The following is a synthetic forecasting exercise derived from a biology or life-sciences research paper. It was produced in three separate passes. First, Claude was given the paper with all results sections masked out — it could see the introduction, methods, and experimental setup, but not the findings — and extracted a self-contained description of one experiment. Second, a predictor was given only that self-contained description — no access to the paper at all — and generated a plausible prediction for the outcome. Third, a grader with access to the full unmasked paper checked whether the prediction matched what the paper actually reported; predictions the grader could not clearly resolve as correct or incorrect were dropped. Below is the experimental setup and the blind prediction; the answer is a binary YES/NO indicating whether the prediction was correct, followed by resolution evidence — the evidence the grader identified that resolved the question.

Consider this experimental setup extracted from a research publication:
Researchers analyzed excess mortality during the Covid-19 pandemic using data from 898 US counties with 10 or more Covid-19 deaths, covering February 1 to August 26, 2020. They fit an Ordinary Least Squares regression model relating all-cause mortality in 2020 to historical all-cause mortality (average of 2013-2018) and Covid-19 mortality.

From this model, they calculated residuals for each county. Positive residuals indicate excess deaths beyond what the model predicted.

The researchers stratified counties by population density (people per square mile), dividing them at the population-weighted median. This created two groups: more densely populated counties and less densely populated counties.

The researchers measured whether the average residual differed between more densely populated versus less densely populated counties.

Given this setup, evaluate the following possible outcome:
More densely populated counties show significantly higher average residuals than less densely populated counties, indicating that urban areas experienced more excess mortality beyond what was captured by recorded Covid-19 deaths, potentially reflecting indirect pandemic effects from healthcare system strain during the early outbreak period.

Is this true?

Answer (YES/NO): YES